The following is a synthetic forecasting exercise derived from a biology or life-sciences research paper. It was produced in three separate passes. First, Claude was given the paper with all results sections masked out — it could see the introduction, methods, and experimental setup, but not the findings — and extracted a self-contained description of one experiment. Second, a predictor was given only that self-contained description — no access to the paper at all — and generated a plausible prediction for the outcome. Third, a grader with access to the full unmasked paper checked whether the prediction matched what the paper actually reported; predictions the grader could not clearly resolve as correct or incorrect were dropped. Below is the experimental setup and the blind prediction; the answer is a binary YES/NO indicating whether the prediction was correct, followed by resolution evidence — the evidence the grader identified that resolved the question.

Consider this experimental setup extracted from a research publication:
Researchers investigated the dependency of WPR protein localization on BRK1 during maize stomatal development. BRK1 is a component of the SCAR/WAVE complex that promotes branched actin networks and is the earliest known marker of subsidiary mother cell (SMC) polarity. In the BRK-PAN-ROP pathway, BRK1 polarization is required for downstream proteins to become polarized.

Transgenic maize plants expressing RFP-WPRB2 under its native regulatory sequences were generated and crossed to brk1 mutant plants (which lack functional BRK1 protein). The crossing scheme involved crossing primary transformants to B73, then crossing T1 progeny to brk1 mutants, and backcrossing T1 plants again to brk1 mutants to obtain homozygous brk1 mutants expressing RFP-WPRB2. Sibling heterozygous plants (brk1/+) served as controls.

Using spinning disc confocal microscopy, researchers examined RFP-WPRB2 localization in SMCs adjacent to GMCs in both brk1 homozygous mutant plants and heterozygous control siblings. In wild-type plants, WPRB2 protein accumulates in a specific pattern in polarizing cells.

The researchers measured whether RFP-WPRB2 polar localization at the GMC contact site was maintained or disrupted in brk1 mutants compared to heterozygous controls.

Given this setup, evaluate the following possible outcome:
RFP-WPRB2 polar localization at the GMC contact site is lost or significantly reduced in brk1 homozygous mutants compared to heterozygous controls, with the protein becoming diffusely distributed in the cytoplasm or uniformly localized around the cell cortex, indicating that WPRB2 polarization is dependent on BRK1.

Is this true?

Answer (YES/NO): YES